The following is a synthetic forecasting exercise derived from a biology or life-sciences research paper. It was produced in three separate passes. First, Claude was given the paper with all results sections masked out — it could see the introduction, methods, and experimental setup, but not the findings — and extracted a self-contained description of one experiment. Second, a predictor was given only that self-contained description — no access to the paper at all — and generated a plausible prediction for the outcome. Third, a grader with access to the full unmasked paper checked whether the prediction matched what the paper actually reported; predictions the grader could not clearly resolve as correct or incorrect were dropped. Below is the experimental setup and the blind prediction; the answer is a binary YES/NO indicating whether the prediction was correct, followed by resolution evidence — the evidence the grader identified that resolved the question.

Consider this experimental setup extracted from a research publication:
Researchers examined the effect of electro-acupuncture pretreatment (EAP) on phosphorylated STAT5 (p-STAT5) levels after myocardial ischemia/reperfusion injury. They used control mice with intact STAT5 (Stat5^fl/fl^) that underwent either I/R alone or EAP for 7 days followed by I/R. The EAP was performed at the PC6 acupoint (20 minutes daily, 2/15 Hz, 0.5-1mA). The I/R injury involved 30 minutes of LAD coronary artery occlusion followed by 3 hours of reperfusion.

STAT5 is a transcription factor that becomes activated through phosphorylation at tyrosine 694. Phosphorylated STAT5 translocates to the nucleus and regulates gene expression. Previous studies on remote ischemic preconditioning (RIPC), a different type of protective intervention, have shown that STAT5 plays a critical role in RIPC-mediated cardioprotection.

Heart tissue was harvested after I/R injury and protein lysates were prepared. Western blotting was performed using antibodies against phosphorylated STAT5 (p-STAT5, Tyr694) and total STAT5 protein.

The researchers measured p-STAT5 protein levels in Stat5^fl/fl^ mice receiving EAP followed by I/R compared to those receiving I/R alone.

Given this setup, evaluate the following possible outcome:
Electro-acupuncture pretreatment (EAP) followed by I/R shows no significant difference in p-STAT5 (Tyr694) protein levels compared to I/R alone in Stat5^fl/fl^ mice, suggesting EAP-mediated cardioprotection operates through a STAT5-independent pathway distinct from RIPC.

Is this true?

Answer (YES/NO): NO